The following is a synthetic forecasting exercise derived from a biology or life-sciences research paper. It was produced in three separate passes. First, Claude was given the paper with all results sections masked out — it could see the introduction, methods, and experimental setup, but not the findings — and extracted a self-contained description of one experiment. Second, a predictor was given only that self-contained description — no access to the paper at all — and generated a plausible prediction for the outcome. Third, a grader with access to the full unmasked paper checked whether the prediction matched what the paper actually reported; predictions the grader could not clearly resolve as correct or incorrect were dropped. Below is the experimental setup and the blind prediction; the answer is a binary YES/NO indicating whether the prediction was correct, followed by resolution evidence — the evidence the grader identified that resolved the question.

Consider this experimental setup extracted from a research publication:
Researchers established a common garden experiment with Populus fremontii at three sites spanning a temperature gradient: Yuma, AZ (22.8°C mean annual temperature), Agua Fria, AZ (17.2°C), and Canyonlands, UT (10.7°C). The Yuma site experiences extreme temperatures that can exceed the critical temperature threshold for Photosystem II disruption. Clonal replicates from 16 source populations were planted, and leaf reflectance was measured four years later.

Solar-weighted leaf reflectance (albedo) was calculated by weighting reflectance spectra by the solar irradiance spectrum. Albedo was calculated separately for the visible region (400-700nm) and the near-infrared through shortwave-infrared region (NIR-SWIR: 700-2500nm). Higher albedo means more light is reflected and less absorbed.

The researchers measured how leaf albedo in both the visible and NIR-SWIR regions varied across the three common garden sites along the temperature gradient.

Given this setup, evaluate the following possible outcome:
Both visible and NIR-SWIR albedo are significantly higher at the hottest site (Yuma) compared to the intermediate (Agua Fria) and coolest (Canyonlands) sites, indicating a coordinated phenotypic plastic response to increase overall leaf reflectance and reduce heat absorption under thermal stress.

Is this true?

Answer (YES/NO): YES